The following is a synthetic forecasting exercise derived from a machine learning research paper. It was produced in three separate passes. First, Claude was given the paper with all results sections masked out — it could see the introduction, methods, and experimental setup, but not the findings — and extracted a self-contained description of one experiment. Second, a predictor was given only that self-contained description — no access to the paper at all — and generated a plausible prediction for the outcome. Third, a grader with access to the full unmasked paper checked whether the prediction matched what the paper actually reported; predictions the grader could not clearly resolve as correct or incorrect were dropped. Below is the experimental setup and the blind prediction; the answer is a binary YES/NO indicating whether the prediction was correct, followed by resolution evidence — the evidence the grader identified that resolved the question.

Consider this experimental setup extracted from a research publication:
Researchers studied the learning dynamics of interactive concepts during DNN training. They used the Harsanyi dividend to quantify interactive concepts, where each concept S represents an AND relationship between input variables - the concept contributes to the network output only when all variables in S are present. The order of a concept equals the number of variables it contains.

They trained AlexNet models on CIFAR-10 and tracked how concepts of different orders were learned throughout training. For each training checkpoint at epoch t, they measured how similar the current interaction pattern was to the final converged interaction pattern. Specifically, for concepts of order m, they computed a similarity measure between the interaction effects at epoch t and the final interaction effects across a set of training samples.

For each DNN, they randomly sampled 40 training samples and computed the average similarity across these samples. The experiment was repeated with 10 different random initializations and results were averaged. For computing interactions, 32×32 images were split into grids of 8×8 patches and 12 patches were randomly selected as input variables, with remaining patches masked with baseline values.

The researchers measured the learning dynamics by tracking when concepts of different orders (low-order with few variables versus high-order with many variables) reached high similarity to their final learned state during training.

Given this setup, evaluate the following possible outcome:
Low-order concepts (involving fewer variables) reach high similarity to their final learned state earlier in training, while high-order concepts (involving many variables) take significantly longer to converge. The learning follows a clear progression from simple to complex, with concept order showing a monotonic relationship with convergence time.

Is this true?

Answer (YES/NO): YES